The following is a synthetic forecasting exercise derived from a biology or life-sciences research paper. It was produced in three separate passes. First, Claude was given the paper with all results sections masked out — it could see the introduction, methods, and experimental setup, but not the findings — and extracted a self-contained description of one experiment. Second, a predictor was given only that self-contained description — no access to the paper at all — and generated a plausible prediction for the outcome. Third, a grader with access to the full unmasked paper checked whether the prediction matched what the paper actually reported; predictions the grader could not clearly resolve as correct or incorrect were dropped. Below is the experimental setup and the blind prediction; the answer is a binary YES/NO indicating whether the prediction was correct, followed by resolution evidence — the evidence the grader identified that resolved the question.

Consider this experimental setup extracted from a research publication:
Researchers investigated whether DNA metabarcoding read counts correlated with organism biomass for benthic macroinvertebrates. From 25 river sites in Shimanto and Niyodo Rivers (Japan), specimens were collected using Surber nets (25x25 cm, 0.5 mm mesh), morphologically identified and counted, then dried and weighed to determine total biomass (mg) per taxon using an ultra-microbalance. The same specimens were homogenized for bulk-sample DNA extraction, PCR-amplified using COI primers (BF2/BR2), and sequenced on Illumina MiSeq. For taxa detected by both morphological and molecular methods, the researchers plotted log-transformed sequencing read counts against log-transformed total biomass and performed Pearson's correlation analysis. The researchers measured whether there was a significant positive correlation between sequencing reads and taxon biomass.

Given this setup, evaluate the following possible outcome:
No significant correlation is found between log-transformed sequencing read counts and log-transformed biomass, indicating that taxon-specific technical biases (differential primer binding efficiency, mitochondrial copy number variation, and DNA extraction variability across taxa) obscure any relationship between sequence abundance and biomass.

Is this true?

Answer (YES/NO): NO